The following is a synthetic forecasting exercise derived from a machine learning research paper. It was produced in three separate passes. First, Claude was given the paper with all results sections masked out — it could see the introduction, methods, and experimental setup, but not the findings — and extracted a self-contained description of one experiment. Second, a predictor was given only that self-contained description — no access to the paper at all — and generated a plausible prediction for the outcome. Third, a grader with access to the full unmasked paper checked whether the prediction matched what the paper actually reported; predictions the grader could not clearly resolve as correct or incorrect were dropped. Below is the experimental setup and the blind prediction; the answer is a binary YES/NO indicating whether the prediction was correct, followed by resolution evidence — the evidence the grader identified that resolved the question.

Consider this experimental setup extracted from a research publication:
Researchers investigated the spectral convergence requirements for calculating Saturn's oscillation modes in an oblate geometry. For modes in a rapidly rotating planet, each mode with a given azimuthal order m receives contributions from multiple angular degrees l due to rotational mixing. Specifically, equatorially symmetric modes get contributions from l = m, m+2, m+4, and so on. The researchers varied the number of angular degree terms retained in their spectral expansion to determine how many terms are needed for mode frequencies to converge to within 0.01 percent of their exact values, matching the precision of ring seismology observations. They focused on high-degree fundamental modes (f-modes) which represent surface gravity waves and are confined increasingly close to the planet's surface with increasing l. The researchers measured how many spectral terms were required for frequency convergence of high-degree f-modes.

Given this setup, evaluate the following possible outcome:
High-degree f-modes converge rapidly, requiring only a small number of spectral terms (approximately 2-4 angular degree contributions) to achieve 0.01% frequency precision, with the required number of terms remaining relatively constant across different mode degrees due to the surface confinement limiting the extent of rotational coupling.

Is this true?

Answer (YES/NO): NO